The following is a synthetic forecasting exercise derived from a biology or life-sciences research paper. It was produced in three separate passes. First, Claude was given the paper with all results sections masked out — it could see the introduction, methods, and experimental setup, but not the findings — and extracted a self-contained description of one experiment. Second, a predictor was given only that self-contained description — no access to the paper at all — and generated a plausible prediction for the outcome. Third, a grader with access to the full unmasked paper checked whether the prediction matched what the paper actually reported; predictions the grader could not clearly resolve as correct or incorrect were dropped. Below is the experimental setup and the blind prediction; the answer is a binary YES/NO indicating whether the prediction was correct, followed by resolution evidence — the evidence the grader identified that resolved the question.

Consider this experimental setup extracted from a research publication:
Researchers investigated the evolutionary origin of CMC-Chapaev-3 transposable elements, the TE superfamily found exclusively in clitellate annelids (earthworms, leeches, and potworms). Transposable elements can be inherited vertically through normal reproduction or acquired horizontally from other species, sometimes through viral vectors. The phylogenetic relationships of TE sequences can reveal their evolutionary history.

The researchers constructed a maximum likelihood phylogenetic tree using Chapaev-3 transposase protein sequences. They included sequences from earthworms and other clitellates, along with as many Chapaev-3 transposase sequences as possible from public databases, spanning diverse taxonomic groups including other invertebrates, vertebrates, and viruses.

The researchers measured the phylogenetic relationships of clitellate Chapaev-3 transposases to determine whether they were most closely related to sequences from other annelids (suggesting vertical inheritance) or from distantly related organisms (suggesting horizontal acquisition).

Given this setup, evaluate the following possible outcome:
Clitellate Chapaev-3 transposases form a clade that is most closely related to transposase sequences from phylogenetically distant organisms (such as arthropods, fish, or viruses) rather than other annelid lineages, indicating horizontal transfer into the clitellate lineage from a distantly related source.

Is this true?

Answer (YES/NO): YES